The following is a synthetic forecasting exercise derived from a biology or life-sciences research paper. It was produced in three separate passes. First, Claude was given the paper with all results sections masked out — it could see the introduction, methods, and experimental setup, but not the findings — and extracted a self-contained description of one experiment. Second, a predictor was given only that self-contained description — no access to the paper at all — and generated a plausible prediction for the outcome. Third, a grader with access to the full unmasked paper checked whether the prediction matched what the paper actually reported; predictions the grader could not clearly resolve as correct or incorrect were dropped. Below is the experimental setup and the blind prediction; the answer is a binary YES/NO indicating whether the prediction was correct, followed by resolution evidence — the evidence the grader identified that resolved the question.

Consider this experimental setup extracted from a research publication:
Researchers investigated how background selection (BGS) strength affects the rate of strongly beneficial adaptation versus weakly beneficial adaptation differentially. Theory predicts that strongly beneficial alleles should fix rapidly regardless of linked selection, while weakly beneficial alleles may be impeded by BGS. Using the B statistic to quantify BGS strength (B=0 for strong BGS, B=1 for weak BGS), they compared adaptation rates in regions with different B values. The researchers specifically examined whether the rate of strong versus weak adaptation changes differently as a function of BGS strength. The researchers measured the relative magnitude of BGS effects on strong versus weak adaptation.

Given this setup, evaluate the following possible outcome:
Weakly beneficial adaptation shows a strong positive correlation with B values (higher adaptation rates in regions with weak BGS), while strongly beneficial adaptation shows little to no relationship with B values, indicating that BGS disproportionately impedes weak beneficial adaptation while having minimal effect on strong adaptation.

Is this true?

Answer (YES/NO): YES